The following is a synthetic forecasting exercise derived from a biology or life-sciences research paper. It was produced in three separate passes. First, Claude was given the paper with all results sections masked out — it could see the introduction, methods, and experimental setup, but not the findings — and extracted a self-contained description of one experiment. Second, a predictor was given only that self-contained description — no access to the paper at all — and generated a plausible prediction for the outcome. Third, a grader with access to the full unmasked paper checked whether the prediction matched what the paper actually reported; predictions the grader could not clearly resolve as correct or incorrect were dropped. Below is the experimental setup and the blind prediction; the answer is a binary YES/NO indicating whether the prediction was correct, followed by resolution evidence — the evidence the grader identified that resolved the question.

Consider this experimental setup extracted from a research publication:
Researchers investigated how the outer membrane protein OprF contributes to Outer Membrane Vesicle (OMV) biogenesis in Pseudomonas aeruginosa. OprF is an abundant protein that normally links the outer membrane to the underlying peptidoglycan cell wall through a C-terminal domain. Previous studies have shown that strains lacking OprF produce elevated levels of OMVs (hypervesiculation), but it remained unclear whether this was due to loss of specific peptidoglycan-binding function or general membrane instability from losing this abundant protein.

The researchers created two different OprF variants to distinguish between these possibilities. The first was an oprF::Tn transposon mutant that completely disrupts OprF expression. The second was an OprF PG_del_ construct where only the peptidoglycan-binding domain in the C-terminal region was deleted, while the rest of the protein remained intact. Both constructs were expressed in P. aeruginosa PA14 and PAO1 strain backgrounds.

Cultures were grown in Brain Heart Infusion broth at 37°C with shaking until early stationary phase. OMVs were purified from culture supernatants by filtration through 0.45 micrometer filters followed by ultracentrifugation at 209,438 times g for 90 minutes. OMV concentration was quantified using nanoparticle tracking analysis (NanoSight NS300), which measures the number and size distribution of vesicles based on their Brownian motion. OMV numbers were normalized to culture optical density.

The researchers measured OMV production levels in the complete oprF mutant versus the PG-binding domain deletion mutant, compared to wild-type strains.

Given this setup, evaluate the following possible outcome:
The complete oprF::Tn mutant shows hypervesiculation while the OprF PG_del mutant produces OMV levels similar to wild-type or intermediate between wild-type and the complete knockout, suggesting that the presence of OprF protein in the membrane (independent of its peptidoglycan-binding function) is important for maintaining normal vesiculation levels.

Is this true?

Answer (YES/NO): NO